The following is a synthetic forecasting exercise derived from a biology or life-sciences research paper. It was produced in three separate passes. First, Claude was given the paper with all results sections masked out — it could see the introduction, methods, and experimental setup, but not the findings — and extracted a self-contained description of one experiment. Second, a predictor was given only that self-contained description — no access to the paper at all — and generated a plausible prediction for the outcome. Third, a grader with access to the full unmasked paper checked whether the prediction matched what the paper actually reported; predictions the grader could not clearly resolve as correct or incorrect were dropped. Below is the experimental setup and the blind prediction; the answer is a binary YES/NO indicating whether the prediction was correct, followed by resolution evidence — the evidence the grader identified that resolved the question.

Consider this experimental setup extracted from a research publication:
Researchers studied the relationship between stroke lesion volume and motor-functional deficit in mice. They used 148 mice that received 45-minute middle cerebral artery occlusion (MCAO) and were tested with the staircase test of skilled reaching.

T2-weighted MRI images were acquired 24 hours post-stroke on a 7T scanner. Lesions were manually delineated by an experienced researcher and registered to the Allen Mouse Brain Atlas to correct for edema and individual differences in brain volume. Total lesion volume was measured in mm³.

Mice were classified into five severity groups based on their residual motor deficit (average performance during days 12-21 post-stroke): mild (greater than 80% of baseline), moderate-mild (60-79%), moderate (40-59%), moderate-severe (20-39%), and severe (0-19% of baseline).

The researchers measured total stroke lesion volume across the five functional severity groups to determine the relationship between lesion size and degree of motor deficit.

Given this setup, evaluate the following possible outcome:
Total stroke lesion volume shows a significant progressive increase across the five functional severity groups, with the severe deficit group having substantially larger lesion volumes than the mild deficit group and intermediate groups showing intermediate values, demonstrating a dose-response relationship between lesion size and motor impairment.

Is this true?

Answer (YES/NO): NO